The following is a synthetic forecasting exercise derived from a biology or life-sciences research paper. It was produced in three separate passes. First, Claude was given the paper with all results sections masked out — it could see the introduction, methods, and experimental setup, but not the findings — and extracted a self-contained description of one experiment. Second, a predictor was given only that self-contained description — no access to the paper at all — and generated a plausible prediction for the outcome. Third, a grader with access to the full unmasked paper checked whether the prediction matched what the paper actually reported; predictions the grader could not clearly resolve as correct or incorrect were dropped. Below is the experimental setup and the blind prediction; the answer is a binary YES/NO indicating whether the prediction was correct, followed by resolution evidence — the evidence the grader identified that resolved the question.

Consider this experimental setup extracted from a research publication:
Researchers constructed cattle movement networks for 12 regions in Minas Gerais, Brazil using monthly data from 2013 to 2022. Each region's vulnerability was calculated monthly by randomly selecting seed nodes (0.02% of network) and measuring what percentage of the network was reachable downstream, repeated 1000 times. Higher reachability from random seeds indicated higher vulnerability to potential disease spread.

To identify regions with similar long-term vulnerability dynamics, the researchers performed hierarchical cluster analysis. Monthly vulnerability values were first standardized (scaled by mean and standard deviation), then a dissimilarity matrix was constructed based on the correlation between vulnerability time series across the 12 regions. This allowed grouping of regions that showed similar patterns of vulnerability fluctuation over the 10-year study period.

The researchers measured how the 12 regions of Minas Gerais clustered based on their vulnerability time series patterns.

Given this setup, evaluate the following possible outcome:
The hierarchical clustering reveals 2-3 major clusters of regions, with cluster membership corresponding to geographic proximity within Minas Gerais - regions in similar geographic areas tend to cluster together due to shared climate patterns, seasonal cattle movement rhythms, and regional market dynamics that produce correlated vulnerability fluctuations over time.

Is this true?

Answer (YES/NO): YES